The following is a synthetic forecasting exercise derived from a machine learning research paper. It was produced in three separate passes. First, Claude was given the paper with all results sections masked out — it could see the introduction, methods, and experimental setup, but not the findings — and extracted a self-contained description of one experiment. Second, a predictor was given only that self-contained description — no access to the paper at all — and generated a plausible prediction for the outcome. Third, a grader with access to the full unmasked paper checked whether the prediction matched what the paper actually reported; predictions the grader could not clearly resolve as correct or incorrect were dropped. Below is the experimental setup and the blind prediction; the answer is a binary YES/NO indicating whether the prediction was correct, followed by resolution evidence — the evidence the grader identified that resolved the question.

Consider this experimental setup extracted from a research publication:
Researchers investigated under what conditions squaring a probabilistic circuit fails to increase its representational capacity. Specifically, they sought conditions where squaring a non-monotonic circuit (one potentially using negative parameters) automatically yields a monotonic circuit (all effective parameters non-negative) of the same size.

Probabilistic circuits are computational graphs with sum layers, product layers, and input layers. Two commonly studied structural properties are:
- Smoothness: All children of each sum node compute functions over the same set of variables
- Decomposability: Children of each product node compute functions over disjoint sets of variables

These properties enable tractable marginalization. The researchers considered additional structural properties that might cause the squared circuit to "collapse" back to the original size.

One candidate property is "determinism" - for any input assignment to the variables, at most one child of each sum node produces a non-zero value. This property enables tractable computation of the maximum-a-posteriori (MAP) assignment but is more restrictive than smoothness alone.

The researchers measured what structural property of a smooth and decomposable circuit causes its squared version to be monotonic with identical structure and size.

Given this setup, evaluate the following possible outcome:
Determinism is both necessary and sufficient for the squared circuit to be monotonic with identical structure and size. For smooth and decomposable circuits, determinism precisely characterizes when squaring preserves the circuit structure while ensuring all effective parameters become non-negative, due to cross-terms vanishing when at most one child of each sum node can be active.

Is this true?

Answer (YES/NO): NO